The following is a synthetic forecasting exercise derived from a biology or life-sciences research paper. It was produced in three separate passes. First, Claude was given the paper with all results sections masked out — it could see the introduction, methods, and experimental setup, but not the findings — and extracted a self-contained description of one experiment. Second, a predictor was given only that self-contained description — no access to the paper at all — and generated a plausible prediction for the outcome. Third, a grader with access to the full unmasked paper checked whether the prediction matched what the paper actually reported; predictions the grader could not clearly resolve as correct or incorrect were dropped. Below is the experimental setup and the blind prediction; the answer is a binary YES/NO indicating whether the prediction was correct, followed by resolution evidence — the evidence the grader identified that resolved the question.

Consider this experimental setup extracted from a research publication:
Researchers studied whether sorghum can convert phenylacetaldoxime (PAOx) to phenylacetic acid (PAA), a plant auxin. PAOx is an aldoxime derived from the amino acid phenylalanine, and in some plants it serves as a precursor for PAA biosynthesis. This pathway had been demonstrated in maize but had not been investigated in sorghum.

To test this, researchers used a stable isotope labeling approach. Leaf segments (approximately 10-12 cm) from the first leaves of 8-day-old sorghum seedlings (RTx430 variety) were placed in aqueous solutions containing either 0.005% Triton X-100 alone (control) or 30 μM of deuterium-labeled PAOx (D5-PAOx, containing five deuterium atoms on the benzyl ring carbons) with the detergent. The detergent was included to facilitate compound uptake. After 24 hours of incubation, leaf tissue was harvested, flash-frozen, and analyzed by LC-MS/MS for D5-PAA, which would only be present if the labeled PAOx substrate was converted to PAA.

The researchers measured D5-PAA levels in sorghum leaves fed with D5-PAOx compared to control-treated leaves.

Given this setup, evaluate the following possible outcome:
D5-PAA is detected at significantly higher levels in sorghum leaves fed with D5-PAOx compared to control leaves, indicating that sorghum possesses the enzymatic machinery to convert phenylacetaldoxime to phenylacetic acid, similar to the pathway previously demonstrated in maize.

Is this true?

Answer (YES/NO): YES